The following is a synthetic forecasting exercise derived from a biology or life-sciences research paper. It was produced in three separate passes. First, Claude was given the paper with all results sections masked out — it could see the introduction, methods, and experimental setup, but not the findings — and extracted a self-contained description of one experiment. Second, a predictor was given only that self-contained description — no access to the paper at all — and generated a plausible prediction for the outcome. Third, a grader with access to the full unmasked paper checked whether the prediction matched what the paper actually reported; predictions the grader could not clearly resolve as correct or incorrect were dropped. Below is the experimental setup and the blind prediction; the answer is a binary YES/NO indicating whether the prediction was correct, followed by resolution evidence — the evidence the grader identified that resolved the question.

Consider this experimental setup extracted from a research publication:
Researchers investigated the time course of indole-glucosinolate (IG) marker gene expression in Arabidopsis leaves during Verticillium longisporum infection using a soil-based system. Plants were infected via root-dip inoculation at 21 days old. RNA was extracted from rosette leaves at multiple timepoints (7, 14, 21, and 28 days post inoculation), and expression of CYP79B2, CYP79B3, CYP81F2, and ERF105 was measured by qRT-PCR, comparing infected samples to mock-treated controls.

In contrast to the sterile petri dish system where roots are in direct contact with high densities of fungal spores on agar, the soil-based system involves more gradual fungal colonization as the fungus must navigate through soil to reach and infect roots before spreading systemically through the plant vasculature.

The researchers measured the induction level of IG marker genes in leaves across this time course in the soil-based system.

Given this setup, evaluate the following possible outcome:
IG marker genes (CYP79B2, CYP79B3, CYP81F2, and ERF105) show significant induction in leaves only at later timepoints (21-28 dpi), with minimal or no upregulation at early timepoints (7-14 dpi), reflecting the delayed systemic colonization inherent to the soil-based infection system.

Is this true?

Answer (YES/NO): NO